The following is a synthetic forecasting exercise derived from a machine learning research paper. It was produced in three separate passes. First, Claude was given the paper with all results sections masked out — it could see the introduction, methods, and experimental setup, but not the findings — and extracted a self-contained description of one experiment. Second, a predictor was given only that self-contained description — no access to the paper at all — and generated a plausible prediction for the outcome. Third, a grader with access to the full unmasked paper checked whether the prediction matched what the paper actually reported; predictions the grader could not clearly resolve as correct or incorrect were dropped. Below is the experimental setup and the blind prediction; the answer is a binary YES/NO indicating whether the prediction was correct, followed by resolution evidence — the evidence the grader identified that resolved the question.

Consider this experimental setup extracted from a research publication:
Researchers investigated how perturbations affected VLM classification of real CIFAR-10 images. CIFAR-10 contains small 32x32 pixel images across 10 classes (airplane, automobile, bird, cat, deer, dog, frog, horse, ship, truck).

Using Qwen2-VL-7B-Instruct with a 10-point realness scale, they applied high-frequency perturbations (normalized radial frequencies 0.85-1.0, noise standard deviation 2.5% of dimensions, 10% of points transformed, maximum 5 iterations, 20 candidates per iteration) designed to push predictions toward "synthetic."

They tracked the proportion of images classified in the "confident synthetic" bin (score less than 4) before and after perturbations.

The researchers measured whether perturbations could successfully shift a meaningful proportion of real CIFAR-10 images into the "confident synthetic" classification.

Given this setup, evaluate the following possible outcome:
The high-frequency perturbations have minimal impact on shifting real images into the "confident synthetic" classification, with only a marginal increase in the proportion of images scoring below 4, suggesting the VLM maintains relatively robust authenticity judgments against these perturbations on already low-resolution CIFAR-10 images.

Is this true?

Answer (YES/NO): NO